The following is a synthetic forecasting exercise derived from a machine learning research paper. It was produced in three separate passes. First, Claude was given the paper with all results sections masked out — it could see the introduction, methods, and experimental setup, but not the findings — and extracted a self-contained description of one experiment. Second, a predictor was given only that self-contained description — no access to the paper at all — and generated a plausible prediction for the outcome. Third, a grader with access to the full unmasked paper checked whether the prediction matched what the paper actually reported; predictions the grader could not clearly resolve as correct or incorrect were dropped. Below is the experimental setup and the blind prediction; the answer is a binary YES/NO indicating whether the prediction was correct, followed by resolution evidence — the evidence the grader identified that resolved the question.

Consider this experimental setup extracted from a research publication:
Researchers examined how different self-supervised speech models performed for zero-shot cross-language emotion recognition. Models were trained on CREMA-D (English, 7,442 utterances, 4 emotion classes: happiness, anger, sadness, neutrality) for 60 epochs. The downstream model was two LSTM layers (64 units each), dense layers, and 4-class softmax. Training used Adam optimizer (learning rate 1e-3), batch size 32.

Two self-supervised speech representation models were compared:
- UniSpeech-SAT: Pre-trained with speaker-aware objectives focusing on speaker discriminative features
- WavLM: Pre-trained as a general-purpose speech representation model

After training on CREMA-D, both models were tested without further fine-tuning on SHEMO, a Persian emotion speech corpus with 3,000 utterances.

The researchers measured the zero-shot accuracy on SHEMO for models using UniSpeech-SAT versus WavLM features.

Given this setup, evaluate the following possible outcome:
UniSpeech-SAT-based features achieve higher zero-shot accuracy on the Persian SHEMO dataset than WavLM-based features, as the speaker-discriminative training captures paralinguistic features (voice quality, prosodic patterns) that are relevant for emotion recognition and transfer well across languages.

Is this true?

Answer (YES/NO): YES